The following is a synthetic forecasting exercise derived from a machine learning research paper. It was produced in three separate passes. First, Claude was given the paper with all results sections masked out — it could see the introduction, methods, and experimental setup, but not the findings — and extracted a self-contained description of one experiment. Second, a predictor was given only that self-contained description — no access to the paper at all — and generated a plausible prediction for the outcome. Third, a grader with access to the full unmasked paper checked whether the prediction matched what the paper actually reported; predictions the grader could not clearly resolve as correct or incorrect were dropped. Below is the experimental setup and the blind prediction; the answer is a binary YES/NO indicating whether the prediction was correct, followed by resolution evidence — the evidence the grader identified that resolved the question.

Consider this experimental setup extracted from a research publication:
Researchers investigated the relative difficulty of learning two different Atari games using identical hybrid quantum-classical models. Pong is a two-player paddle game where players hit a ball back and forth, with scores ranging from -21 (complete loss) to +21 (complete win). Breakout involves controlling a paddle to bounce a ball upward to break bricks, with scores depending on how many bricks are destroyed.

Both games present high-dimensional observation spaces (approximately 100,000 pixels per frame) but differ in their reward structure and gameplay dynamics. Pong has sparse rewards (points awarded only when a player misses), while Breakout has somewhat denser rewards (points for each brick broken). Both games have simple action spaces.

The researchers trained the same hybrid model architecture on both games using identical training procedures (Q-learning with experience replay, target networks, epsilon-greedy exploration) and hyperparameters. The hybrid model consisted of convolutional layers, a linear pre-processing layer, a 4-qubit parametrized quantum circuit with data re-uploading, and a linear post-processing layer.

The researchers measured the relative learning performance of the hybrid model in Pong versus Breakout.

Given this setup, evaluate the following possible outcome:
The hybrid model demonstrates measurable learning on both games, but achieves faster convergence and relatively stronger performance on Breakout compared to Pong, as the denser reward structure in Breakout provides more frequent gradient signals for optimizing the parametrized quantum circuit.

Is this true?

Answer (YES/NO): NO